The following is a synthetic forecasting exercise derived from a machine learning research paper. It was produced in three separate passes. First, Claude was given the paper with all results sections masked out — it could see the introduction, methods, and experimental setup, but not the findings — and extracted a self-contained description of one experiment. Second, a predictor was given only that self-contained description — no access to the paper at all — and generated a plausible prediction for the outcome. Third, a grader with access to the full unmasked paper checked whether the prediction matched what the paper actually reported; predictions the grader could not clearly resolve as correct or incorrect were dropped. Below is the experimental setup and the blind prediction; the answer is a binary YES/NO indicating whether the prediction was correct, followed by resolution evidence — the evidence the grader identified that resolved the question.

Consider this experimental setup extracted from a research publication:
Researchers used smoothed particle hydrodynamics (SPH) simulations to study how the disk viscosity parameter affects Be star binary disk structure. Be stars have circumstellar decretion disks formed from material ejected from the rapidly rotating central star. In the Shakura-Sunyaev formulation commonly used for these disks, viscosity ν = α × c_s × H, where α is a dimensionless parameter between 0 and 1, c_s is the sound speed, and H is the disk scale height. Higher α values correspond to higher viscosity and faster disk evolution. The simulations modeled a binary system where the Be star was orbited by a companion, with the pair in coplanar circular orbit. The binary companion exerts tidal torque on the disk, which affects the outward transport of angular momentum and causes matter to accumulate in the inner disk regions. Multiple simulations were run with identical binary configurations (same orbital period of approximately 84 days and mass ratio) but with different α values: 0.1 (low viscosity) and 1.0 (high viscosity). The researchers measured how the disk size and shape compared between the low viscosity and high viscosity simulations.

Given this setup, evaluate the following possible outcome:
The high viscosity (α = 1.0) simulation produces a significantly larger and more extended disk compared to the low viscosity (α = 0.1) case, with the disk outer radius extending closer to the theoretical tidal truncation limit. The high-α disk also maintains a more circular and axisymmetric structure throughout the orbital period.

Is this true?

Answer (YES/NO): YES